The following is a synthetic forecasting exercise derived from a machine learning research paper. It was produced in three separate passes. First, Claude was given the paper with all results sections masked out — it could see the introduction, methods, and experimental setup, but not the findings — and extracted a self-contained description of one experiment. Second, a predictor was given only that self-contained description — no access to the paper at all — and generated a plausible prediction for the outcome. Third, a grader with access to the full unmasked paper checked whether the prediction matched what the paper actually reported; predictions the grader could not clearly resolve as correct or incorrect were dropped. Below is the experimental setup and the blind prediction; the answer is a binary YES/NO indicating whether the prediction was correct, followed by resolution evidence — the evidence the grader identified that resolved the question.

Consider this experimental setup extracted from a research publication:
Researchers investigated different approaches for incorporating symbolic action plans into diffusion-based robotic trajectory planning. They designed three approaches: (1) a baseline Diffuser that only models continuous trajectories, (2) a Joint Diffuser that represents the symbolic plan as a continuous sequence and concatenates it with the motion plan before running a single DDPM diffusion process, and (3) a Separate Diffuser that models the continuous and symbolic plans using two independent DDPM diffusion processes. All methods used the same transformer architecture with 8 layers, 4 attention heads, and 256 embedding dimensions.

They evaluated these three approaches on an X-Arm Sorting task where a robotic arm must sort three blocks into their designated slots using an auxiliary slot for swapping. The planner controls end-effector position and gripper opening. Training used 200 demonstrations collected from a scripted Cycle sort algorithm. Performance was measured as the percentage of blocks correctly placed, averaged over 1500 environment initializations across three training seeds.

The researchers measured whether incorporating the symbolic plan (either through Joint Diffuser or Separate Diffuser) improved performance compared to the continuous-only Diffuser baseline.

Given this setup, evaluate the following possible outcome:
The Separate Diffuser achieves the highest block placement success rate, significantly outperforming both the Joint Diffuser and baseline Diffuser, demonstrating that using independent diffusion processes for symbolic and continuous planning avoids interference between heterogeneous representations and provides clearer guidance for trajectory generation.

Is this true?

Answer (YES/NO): NO